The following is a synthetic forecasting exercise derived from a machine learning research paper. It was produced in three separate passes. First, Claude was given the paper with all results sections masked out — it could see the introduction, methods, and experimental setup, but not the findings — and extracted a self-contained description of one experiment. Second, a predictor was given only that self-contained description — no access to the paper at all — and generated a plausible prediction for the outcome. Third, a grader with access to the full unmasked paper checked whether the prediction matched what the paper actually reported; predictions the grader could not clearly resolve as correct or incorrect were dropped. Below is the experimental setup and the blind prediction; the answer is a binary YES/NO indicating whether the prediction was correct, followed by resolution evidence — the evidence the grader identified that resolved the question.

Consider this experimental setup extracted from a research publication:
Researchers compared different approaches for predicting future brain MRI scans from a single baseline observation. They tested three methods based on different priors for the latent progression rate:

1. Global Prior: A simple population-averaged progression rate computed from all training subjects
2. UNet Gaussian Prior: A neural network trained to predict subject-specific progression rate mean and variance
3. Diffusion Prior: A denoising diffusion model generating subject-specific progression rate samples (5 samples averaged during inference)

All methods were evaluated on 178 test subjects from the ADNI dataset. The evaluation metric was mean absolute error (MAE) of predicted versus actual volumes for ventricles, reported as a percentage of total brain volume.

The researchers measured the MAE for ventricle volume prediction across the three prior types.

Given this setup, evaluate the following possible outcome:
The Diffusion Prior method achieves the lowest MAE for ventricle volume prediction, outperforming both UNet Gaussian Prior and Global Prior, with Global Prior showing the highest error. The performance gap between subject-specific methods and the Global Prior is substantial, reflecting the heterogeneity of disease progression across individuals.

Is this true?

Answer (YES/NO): NO